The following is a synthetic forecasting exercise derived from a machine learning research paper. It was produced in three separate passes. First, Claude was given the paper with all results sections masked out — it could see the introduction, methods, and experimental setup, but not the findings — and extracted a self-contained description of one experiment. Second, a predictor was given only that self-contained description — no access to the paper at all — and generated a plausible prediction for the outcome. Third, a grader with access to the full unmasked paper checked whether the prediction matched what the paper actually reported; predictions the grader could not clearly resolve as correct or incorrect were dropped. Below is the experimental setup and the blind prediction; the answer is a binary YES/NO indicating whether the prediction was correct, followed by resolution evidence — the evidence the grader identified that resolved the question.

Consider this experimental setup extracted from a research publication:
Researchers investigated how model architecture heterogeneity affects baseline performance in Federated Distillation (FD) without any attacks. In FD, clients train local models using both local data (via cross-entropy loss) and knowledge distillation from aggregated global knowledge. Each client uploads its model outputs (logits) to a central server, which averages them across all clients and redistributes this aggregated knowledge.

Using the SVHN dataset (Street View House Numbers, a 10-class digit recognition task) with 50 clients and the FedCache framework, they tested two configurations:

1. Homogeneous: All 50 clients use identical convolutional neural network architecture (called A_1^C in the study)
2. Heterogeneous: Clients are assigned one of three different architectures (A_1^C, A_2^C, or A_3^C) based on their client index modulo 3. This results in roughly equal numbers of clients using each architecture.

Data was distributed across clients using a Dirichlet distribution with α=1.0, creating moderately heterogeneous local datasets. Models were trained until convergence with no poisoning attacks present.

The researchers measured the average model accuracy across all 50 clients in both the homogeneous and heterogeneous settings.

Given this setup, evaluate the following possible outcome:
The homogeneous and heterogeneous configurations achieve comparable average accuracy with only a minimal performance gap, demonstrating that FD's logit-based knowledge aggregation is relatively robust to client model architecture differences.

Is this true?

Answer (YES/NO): NO